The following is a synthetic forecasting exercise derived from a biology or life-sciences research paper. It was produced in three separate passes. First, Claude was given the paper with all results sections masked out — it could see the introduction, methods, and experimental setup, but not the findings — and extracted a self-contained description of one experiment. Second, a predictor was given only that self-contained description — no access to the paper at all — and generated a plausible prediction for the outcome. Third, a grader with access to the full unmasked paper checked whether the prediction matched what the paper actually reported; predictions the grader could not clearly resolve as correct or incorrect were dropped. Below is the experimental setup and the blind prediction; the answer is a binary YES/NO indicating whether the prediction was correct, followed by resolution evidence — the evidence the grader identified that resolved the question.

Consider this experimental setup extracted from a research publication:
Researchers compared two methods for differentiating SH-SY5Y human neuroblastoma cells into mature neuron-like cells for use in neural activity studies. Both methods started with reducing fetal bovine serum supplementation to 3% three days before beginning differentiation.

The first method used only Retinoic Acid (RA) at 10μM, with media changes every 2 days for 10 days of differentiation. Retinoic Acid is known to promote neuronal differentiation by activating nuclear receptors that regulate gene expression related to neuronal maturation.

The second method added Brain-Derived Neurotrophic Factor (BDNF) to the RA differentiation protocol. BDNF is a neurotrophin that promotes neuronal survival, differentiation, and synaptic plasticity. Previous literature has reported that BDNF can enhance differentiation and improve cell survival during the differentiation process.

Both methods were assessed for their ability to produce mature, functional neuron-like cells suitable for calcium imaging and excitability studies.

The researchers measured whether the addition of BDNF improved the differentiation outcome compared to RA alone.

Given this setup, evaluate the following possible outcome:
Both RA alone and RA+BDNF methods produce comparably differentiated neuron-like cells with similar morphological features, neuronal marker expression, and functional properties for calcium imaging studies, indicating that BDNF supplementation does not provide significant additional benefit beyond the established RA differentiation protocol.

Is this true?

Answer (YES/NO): YES